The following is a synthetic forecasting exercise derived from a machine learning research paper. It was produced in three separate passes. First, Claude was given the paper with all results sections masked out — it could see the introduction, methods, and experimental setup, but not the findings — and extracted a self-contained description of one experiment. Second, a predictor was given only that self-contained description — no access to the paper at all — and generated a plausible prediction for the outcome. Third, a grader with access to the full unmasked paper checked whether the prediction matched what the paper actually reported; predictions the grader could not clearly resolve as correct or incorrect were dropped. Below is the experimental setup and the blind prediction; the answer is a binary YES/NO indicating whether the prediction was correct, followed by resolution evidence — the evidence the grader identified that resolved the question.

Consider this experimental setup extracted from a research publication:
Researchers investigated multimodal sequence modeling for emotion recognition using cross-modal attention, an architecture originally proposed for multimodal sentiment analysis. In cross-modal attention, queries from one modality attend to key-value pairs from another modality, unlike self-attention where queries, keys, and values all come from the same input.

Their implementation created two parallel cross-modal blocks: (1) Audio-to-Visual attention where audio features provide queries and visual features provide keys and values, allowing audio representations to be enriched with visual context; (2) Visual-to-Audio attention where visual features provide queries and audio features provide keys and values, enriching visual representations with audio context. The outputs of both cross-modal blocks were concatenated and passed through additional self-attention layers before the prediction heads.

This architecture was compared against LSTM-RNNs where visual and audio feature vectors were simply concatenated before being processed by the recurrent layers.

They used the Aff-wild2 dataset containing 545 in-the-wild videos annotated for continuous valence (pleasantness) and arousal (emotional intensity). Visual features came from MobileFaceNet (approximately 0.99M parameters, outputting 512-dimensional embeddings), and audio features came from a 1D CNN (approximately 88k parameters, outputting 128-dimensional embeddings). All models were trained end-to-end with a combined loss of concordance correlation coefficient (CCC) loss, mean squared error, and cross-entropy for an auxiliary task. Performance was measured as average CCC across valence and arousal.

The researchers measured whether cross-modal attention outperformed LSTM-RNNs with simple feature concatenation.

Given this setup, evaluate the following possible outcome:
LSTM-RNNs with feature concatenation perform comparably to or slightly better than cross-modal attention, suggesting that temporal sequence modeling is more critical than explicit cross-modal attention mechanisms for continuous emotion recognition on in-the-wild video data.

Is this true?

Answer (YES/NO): YES